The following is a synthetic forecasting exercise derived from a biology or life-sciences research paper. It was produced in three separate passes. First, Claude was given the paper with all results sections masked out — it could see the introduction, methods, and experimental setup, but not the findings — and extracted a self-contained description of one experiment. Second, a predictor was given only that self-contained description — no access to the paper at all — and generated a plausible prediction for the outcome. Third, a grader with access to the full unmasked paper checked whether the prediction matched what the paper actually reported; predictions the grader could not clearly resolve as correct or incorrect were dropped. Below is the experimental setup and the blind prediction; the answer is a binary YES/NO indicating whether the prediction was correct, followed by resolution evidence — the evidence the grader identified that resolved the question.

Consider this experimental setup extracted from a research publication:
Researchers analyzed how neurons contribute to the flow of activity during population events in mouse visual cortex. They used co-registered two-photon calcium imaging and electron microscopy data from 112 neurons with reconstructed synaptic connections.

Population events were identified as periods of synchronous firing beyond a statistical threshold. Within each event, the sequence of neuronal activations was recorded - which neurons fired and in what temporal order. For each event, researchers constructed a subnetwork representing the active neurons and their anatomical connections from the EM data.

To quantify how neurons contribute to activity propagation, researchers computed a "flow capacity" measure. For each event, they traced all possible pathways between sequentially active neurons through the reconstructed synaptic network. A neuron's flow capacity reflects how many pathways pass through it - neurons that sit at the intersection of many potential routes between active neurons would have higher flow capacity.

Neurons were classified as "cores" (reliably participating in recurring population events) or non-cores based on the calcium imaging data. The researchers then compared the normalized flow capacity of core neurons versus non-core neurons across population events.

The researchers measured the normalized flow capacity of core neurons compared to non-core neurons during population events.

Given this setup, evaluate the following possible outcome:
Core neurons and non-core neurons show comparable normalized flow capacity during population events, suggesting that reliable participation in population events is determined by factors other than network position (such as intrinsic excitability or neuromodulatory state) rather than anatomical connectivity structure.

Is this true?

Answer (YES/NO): NO